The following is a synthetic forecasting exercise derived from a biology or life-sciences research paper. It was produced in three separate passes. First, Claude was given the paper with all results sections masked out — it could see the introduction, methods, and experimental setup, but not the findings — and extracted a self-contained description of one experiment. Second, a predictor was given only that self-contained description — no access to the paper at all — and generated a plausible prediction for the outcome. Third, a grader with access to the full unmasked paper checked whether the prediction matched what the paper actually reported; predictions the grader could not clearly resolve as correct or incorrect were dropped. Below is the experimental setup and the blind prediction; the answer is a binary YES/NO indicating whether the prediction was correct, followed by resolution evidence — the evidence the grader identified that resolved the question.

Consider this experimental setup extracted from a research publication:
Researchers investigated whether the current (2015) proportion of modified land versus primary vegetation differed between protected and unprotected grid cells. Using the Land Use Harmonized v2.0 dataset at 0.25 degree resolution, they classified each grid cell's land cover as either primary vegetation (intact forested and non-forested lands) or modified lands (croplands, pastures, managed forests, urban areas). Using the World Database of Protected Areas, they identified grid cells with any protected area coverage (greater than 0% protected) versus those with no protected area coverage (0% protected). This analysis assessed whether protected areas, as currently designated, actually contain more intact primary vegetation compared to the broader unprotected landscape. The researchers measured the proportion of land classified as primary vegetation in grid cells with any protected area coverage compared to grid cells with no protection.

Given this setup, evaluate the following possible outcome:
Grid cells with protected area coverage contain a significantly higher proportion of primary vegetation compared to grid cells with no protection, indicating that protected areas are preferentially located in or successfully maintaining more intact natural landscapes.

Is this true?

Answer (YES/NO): NO